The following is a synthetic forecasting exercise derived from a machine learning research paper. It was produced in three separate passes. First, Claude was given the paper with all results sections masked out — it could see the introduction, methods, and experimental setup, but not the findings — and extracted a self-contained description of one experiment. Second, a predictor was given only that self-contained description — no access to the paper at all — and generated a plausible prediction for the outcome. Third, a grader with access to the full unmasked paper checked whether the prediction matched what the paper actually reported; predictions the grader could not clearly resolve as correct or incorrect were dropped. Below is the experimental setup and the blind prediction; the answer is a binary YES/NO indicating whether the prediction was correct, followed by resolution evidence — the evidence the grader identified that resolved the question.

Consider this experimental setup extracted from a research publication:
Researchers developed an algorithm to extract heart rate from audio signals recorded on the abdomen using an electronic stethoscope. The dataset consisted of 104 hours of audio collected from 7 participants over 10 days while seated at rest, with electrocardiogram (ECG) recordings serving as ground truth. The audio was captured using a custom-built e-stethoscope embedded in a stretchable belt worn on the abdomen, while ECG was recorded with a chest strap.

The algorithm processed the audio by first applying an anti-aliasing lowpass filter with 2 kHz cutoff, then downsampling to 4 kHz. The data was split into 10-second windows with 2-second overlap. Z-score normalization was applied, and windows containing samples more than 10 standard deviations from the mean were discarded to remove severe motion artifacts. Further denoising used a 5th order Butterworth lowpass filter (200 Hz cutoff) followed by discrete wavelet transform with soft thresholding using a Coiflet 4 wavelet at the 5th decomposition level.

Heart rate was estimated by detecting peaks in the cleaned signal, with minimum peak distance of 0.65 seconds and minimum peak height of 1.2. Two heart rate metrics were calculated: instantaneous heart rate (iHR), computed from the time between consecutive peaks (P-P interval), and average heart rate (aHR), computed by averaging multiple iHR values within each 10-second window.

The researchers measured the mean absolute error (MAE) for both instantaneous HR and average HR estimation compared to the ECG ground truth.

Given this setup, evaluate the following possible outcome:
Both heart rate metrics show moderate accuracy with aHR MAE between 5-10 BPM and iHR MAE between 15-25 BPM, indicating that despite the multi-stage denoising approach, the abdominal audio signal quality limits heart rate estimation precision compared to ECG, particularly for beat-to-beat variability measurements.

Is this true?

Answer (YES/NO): NO